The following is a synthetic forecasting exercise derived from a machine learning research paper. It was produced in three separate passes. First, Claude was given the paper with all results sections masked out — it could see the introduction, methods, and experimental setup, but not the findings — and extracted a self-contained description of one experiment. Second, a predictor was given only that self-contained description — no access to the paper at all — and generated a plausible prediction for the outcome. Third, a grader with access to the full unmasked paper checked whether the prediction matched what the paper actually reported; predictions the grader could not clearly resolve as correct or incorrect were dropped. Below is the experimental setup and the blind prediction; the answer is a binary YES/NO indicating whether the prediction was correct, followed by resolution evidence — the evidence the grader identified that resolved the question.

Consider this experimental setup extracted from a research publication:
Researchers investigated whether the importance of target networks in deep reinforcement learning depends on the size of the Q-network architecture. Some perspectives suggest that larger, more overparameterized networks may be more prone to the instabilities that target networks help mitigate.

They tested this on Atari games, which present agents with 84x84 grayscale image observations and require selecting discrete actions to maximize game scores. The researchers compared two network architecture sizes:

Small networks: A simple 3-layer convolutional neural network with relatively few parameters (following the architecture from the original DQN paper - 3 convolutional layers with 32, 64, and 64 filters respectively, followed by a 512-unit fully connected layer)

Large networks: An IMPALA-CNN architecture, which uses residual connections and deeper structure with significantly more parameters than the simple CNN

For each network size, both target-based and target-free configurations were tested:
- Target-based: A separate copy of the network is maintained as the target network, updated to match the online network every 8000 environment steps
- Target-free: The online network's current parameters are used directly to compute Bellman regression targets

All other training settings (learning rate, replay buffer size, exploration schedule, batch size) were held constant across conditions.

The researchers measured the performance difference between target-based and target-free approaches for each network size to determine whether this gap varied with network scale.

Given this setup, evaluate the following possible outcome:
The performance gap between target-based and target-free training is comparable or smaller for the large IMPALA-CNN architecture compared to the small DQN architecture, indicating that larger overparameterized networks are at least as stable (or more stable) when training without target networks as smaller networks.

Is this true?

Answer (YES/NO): YES